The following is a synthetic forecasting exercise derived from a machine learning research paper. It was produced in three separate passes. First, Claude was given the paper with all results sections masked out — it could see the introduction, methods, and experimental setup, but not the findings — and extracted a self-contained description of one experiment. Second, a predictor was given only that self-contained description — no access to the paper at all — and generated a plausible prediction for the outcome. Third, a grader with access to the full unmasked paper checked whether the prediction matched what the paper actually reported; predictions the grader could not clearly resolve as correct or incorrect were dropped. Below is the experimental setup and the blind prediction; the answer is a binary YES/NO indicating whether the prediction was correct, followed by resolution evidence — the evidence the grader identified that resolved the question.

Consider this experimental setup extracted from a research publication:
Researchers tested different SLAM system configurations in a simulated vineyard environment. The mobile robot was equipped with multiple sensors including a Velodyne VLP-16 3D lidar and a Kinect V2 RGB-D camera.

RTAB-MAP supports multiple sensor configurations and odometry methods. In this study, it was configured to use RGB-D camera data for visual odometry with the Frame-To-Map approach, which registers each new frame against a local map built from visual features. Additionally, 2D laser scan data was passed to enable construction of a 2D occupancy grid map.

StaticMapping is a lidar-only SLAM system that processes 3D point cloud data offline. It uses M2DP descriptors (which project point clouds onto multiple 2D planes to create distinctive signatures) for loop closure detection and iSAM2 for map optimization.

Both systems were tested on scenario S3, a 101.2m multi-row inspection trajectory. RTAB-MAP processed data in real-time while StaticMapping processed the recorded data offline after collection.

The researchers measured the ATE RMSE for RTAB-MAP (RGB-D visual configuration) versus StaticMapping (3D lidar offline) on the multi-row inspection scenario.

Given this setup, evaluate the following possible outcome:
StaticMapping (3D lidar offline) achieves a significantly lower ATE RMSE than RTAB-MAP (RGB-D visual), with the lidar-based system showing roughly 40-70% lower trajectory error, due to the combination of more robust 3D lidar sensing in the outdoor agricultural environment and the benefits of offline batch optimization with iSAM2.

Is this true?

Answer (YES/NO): NO